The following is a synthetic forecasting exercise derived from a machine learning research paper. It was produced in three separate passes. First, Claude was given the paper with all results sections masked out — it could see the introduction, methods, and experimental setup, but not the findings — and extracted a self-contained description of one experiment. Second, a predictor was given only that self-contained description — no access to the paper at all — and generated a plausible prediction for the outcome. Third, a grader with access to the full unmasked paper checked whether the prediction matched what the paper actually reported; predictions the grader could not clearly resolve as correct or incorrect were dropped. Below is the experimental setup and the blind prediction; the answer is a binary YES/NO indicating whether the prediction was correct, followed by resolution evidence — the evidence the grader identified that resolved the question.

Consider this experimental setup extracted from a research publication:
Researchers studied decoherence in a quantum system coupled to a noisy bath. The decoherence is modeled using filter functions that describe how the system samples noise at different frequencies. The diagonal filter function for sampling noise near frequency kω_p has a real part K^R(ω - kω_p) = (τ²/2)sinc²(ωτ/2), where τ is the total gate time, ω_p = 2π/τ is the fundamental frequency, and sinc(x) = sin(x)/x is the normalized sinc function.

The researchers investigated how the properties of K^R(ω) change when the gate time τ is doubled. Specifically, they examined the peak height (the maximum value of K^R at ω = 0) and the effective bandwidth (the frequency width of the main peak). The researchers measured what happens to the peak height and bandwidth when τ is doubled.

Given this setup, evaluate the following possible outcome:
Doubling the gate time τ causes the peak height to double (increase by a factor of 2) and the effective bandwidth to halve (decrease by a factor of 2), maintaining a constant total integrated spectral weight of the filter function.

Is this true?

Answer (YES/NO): NO